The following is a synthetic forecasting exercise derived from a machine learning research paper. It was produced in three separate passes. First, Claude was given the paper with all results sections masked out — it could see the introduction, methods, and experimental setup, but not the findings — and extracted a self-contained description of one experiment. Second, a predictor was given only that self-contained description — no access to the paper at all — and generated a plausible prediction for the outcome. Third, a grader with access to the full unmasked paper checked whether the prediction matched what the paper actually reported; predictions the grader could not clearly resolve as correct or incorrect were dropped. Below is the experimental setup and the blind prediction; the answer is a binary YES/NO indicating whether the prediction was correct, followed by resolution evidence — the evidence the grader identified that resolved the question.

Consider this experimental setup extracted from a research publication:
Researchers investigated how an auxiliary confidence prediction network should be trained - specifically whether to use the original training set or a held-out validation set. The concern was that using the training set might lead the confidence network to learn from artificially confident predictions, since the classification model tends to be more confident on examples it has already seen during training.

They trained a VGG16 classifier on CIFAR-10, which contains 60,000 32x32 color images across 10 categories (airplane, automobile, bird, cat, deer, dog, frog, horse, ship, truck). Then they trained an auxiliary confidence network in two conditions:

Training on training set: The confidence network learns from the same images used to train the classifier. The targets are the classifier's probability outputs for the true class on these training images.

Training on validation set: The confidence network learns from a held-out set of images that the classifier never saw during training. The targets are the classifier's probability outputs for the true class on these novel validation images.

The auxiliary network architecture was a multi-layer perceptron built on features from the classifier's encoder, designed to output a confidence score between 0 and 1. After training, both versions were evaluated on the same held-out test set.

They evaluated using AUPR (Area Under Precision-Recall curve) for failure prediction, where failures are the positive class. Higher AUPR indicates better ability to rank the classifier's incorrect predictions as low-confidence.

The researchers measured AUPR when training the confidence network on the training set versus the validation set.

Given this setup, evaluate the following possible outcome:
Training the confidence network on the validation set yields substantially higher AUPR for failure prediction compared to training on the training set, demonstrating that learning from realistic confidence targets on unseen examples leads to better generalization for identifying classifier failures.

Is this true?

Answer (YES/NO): NO